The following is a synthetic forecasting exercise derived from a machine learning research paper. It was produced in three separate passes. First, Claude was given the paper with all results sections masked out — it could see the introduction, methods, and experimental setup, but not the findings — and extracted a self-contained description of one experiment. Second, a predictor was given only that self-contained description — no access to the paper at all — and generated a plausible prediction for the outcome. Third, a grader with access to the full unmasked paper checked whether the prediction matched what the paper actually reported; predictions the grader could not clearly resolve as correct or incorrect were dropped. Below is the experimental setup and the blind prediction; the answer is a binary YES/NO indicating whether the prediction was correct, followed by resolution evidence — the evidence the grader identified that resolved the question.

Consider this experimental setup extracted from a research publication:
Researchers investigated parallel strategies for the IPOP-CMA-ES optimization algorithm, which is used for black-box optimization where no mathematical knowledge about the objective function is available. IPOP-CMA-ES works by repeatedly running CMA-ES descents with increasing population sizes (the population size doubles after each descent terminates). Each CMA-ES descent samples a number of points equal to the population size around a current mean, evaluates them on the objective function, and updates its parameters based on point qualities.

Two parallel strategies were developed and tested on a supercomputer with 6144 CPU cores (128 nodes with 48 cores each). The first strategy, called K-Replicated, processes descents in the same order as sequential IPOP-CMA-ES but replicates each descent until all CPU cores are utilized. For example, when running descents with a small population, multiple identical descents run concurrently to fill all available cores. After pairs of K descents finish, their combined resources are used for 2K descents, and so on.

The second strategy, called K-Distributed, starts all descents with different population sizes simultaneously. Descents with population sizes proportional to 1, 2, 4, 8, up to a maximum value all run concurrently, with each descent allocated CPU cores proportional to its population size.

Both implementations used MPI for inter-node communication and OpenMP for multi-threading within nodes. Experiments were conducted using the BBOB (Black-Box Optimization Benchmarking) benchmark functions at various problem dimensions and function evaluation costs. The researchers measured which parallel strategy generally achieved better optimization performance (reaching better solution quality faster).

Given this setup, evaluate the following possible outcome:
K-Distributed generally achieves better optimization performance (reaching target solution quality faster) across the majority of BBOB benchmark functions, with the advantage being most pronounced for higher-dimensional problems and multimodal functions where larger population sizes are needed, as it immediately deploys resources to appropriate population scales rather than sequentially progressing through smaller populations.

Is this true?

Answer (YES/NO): YES